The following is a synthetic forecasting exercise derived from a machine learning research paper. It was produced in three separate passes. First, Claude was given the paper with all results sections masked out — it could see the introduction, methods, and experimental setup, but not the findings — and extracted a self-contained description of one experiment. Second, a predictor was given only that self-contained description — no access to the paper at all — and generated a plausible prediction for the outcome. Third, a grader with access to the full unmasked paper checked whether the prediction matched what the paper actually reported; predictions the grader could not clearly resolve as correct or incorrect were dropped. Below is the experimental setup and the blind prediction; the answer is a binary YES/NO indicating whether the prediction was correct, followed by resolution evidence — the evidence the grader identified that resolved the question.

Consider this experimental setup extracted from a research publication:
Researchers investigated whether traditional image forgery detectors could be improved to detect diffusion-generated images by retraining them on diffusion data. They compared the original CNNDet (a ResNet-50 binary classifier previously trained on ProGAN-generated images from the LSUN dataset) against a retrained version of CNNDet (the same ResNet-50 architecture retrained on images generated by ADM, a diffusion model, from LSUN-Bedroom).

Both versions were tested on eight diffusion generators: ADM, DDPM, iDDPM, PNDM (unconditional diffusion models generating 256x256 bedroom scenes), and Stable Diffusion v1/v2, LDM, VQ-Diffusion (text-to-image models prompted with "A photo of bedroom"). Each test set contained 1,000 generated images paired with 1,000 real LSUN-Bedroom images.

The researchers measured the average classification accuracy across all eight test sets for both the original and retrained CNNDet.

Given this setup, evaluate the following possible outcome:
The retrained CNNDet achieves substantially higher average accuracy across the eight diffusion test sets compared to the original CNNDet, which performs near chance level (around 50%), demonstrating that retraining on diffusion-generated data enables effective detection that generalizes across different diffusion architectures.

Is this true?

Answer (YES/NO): NO